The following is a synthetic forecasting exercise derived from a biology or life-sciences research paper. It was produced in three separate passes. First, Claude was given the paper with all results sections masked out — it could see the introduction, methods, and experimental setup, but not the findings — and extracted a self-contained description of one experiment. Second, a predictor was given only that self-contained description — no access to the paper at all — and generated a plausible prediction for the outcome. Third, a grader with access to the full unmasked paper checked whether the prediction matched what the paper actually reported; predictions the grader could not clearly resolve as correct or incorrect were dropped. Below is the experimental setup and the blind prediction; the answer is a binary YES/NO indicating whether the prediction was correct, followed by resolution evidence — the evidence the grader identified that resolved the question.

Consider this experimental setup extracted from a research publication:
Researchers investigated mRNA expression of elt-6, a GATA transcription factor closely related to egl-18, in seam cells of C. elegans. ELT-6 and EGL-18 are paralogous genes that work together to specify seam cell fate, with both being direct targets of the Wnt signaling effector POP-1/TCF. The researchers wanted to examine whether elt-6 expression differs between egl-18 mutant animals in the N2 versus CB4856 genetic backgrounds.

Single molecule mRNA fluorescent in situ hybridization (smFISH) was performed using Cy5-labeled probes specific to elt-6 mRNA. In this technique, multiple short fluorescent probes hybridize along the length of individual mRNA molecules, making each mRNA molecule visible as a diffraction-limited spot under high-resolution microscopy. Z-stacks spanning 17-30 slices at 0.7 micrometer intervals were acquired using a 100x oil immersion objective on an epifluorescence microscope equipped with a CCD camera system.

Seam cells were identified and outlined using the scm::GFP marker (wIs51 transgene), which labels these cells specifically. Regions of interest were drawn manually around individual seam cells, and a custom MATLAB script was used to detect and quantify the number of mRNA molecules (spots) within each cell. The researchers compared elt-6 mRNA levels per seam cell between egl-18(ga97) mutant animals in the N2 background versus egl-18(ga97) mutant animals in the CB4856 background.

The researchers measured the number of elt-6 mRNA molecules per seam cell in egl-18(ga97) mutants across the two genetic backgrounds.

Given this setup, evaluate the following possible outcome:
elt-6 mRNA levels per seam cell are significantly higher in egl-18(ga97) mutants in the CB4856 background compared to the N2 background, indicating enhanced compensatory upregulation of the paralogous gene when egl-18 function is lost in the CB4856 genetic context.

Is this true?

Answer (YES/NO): NO